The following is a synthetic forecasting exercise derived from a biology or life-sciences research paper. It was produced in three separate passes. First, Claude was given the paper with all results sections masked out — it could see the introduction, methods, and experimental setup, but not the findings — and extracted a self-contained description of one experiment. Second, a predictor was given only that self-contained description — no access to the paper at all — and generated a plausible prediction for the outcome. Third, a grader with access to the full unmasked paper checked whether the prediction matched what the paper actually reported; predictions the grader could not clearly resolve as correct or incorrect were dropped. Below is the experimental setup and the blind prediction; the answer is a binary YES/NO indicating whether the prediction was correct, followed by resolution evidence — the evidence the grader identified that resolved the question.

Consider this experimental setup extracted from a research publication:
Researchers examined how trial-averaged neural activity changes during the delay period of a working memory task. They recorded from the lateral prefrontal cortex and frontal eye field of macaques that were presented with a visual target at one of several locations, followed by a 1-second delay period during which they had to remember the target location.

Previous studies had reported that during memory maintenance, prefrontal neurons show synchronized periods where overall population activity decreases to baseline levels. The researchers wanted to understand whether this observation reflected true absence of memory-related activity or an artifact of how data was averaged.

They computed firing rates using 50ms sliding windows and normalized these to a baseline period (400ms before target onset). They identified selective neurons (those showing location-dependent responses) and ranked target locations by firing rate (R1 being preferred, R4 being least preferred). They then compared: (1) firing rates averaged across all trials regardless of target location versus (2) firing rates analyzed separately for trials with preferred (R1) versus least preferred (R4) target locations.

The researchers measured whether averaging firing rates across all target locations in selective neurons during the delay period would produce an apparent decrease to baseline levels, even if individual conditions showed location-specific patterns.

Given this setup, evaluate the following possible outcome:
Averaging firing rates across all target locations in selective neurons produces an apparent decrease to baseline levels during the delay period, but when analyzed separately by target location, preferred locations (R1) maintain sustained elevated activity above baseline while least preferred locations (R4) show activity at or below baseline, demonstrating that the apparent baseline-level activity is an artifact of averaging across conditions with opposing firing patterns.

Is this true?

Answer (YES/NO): YES